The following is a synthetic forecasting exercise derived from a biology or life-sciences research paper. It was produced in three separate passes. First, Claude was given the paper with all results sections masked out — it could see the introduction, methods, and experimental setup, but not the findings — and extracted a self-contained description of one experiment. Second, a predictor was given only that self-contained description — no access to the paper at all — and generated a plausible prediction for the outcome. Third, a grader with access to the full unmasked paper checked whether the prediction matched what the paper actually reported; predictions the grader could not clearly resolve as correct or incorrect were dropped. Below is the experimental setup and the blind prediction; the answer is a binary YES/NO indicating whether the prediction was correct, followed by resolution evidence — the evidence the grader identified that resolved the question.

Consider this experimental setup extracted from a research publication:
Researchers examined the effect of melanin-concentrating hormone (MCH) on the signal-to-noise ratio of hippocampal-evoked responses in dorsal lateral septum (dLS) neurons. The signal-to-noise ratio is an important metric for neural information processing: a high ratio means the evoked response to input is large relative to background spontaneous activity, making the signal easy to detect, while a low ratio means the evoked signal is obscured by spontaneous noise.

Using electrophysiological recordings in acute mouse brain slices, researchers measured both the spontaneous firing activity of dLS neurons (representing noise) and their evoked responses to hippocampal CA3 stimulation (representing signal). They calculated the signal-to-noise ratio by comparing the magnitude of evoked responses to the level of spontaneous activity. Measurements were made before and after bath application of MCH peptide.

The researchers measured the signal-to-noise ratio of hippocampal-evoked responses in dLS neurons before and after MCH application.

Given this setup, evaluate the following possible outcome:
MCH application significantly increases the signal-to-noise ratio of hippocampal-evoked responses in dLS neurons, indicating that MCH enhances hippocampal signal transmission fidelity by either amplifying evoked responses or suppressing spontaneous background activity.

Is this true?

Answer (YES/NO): YES